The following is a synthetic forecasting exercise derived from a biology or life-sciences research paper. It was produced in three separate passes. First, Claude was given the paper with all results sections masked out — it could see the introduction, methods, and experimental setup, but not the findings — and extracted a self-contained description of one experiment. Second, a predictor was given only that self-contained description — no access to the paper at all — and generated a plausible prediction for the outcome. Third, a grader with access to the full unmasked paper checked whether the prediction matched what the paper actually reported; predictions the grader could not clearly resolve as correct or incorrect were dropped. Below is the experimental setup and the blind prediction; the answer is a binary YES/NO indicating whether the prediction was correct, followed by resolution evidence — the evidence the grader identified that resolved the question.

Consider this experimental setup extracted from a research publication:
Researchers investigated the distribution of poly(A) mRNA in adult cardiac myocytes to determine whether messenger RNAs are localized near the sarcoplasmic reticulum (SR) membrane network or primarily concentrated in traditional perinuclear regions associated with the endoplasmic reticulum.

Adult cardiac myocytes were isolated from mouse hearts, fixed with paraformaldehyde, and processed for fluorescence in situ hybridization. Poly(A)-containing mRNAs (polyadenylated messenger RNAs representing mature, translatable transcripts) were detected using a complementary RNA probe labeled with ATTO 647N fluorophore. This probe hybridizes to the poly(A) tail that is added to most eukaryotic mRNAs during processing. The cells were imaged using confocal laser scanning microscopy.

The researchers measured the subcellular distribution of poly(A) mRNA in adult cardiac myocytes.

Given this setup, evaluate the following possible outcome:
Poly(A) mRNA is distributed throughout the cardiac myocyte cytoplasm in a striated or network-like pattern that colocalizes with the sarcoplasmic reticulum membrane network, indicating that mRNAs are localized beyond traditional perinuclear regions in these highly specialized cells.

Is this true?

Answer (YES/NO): YES